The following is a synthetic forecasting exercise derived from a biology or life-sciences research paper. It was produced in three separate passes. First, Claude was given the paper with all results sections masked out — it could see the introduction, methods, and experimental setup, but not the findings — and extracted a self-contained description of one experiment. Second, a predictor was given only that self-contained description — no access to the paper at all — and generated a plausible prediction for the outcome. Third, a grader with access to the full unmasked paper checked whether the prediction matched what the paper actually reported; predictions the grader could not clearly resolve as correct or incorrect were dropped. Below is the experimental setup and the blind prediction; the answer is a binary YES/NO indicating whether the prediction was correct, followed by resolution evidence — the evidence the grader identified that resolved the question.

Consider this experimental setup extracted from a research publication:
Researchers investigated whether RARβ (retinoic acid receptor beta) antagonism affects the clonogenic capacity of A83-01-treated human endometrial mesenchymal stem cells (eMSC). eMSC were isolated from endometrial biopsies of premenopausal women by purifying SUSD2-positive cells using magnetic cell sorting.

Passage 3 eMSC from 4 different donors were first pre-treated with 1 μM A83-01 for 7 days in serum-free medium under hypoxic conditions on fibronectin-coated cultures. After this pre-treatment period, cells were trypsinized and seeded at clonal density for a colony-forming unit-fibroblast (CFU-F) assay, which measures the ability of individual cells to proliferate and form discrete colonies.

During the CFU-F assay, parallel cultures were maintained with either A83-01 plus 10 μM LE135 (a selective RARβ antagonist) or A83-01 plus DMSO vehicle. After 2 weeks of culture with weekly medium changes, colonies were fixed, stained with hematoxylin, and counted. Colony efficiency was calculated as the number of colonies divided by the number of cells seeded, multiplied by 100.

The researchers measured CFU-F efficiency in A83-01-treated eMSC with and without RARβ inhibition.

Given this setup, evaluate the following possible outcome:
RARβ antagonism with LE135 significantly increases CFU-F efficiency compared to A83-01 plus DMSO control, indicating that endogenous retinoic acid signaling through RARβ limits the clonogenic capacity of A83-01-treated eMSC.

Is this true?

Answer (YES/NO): NO